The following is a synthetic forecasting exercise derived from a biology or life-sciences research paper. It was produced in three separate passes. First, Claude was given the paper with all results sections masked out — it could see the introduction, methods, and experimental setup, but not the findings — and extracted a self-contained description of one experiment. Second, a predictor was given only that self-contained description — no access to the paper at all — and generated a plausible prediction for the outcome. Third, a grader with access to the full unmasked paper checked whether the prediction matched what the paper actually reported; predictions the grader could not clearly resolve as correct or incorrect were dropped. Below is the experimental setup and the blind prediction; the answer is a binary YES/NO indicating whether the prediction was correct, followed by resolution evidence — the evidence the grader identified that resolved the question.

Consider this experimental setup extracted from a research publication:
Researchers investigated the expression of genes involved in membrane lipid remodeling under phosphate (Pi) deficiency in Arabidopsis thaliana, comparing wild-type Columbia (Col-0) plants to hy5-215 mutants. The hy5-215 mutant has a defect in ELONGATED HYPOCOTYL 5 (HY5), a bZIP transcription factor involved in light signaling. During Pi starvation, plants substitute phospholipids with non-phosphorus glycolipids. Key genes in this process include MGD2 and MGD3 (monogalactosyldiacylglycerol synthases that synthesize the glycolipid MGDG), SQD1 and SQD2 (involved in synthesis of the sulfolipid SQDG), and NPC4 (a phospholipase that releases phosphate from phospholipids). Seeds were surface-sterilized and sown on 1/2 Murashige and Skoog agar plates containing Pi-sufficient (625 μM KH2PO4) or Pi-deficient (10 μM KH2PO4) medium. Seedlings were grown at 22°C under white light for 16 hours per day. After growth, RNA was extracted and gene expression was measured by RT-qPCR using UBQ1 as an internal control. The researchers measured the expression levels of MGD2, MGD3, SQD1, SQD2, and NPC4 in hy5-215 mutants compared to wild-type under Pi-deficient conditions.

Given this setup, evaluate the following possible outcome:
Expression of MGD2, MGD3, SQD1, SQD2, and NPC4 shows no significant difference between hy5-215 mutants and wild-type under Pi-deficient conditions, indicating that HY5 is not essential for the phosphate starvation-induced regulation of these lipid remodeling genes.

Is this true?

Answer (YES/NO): NO